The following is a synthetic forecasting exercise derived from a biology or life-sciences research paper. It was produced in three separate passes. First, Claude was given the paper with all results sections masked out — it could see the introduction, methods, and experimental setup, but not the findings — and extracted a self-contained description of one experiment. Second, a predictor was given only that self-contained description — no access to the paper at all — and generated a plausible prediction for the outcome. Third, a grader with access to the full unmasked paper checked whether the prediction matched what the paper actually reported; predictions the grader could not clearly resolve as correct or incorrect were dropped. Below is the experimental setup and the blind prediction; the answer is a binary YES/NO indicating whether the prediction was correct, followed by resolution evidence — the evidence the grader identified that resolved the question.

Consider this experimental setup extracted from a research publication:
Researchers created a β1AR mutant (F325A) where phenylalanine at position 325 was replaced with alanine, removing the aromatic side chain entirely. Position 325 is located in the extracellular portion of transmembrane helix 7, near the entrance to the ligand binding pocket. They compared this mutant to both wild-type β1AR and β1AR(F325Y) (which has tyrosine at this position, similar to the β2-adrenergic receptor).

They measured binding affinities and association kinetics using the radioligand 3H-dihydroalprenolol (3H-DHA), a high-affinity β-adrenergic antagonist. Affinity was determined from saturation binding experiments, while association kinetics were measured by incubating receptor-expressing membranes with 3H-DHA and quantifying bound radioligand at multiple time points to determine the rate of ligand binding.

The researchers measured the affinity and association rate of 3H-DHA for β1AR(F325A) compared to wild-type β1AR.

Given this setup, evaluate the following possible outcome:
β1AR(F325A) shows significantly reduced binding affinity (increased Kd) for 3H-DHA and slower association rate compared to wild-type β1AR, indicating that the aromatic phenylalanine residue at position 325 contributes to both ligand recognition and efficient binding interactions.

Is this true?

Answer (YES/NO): NO